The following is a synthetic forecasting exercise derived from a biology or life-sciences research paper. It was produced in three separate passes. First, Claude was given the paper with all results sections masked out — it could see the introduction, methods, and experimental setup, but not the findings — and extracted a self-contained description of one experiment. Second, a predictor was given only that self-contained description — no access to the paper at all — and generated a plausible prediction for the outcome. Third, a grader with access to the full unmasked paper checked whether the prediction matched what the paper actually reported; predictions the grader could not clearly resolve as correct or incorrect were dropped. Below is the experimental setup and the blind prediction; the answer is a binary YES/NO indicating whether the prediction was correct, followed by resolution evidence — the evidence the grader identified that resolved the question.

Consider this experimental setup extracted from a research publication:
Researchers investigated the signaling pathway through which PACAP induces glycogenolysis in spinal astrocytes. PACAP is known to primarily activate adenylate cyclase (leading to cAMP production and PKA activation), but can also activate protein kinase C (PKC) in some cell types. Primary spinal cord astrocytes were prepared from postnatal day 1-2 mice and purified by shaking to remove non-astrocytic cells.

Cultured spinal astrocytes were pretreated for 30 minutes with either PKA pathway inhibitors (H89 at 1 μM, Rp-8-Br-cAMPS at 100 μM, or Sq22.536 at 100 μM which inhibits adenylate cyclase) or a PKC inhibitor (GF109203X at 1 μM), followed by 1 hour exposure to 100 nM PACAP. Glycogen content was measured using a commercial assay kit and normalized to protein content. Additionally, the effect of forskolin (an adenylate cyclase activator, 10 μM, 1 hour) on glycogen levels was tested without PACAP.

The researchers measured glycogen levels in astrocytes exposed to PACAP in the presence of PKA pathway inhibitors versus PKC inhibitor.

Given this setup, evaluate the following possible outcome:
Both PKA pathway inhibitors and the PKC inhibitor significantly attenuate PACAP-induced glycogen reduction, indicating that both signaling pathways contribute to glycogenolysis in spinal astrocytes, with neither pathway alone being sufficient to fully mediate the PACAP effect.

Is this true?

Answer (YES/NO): NO